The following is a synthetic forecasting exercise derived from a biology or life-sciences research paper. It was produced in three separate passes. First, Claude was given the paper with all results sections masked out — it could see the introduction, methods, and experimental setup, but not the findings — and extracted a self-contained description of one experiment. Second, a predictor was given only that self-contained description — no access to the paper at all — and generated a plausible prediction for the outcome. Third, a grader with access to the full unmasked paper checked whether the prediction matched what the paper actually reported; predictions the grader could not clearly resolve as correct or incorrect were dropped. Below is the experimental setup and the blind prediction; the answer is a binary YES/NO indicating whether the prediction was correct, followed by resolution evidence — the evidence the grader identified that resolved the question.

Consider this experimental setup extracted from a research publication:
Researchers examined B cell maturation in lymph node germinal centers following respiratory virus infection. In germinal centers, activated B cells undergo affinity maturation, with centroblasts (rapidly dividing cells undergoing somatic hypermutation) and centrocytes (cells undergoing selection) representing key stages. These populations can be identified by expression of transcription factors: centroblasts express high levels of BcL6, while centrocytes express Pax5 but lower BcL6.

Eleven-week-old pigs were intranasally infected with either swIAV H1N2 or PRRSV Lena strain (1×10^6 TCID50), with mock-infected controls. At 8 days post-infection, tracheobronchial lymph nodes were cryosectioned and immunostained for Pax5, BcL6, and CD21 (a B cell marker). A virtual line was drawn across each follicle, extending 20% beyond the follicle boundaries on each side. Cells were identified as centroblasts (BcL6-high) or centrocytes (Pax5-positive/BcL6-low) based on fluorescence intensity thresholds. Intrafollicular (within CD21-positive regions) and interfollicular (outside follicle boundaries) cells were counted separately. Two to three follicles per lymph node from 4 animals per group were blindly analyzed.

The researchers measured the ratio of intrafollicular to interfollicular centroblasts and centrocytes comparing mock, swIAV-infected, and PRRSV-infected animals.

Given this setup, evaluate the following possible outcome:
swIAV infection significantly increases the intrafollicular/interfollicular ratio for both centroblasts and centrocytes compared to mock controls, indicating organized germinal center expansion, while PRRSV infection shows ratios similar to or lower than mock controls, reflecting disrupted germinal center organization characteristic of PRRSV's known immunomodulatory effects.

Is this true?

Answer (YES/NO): NO